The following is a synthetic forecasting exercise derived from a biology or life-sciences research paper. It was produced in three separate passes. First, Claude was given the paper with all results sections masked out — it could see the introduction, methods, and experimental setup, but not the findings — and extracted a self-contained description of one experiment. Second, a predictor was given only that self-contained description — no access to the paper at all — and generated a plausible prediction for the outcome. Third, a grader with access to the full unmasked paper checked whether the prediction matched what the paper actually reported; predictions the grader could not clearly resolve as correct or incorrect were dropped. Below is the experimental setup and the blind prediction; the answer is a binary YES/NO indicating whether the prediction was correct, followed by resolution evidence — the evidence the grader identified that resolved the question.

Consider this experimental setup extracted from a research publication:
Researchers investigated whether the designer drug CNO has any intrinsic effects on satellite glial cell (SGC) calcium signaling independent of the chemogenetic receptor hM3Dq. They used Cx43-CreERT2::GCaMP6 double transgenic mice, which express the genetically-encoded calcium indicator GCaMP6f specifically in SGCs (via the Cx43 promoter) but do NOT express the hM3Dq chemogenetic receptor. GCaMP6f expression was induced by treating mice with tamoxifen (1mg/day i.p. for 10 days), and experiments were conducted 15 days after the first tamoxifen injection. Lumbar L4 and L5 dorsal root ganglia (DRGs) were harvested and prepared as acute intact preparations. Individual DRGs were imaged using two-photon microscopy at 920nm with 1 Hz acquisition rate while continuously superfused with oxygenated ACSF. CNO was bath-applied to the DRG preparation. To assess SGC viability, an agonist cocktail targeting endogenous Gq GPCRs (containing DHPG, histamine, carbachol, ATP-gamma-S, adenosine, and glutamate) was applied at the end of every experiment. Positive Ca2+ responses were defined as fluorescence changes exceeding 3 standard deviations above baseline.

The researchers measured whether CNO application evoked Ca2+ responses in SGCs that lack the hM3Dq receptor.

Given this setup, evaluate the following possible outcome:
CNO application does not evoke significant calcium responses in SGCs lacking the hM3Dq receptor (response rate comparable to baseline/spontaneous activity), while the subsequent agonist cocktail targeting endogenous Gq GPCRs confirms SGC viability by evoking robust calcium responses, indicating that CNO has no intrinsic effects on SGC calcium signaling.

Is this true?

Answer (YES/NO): YES